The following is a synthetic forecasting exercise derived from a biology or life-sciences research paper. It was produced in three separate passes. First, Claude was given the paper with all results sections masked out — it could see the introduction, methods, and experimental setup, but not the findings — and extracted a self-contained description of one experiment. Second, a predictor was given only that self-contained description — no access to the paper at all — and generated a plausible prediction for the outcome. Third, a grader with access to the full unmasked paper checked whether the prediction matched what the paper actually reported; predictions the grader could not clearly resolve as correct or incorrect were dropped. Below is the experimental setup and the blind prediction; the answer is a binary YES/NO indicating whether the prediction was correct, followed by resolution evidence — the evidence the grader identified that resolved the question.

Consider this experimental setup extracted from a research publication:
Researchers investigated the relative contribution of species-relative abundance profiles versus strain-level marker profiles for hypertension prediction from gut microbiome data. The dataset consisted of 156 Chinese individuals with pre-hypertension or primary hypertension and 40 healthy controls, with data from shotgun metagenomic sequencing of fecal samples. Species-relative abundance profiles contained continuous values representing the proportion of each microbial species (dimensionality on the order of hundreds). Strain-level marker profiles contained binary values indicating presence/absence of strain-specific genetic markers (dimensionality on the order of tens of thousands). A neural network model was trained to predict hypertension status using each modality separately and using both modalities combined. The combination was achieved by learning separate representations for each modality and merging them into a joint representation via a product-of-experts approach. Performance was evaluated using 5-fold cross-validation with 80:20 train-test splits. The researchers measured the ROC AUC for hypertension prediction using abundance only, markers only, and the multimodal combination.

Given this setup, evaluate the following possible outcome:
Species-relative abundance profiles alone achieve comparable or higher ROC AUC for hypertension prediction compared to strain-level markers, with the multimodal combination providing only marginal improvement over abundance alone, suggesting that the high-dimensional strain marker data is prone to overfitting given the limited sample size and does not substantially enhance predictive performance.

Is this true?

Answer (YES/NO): NO